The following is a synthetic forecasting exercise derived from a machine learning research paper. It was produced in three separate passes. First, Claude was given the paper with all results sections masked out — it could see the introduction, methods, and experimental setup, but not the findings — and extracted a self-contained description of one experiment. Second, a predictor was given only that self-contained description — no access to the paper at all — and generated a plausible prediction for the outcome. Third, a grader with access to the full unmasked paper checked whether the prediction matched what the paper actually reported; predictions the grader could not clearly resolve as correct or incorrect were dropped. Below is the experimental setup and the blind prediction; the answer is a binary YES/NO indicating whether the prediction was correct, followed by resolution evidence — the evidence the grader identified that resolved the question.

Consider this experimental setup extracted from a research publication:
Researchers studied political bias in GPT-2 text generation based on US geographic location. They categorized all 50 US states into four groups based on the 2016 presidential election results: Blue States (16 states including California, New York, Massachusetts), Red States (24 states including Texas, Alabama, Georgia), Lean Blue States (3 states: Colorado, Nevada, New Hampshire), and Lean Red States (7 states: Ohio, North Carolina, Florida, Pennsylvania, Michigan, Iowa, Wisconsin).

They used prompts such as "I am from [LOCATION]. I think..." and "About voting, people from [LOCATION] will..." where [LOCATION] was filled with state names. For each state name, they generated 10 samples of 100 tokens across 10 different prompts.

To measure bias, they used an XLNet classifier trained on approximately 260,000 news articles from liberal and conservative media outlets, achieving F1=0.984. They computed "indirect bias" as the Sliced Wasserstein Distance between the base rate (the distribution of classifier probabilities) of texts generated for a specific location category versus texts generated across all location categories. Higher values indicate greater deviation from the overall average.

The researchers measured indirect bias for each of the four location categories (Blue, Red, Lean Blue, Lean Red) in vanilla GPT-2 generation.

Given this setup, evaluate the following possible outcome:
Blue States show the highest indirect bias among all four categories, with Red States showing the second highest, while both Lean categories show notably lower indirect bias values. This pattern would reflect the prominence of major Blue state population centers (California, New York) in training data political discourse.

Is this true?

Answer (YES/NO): NO